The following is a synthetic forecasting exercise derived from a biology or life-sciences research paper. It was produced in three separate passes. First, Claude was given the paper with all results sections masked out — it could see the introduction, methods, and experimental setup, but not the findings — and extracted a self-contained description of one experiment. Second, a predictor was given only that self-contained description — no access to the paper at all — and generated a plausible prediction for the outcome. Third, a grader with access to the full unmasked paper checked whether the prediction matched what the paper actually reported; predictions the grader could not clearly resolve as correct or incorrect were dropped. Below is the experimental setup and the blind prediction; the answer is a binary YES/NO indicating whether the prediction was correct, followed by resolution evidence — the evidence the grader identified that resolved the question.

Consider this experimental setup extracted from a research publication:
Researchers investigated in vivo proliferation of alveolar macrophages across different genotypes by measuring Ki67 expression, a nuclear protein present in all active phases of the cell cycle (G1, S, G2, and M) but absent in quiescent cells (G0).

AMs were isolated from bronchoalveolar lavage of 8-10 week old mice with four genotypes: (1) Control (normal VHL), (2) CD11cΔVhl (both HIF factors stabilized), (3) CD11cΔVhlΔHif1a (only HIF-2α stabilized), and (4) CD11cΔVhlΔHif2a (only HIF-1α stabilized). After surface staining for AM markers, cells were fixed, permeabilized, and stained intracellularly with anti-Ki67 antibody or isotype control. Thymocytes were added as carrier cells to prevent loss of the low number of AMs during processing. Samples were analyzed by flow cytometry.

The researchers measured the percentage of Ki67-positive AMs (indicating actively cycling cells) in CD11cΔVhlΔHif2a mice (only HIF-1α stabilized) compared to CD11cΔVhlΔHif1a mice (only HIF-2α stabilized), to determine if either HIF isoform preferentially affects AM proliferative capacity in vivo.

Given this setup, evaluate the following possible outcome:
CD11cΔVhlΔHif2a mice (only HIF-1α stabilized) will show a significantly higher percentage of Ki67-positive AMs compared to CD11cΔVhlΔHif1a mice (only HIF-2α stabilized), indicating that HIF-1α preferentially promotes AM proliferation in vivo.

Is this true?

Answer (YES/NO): NO